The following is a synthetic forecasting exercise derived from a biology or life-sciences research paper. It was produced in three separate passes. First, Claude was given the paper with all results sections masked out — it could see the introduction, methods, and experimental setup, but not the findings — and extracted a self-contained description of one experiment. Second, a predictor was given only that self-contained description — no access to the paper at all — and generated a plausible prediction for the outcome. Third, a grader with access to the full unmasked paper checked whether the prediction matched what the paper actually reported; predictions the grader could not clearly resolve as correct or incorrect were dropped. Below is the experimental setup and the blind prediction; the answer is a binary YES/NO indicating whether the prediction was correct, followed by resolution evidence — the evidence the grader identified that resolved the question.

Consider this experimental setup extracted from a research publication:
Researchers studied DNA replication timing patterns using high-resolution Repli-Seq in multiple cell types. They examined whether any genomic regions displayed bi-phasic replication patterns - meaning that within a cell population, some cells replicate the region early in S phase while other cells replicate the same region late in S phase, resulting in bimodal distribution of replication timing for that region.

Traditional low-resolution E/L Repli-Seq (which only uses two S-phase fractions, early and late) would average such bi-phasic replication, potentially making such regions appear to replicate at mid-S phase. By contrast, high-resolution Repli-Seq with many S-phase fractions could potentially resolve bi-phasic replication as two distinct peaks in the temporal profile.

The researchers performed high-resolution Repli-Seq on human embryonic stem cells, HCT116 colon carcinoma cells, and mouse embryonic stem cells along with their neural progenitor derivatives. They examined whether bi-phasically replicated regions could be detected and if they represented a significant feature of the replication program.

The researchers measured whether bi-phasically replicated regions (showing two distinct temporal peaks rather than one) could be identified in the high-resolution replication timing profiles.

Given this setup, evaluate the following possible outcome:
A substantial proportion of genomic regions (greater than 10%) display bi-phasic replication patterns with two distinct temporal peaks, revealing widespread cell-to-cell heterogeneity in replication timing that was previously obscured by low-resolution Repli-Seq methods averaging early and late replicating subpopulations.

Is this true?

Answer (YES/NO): NO